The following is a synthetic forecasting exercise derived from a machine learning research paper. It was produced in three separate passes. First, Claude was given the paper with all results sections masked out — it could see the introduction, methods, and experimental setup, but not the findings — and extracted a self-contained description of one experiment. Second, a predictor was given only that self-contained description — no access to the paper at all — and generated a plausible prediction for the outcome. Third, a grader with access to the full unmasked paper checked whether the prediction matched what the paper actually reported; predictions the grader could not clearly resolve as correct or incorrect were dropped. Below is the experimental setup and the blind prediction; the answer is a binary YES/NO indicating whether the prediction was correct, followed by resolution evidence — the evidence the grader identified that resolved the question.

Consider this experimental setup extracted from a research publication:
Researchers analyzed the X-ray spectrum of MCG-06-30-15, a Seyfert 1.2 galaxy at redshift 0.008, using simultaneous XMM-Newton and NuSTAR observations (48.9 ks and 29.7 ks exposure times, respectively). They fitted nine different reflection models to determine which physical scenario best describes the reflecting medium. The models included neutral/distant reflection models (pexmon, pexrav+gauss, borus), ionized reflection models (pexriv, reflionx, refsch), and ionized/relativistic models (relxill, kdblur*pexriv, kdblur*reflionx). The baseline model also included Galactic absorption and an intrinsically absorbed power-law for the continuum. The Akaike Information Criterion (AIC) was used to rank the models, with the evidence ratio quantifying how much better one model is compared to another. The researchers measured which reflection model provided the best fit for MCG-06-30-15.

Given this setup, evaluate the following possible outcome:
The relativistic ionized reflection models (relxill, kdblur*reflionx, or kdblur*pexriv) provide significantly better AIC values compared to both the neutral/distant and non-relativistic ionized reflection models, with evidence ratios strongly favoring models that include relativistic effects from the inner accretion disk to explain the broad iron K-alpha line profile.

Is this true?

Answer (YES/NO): NO